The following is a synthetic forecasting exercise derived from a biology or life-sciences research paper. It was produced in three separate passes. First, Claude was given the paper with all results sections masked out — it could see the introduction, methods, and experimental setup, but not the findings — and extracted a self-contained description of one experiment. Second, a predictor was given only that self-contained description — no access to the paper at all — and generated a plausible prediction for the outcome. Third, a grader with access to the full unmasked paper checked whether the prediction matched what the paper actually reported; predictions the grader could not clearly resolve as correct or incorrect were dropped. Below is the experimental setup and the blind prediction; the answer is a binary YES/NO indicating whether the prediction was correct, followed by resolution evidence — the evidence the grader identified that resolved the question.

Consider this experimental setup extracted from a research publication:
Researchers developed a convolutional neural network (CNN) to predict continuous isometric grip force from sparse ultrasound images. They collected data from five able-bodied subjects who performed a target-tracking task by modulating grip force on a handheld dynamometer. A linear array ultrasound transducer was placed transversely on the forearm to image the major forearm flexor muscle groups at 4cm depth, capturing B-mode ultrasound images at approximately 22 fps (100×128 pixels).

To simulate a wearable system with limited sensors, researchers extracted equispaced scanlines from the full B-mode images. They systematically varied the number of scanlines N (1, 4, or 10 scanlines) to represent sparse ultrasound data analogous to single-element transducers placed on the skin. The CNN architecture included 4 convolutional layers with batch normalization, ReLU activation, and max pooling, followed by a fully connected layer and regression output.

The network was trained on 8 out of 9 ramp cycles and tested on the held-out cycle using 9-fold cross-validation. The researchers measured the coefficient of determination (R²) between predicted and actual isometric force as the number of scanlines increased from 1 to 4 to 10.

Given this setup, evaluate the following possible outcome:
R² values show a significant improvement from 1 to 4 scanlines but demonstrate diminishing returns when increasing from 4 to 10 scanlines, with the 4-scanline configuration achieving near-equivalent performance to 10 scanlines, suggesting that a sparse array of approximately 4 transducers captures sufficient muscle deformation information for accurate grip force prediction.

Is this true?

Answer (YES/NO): YES